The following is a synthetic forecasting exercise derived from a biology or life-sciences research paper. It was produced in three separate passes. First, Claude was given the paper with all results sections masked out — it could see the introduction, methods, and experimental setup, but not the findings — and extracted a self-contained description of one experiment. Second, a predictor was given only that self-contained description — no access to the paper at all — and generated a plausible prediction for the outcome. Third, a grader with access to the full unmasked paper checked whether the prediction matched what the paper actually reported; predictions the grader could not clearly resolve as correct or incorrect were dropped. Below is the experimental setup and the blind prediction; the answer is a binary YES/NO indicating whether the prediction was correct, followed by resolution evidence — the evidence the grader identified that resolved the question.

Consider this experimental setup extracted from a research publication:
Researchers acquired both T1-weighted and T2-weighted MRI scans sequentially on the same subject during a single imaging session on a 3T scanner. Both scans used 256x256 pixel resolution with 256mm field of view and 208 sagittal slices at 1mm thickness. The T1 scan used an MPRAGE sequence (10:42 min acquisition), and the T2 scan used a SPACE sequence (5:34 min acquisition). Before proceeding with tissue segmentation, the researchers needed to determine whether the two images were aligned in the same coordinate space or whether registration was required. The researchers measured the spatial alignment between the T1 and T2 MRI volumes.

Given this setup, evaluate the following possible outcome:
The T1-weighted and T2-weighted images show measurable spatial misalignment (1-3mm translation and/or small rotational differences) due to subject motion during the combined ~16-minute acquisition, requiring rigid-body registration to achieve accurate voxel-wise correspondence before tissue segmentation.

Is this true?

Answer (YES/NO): NO